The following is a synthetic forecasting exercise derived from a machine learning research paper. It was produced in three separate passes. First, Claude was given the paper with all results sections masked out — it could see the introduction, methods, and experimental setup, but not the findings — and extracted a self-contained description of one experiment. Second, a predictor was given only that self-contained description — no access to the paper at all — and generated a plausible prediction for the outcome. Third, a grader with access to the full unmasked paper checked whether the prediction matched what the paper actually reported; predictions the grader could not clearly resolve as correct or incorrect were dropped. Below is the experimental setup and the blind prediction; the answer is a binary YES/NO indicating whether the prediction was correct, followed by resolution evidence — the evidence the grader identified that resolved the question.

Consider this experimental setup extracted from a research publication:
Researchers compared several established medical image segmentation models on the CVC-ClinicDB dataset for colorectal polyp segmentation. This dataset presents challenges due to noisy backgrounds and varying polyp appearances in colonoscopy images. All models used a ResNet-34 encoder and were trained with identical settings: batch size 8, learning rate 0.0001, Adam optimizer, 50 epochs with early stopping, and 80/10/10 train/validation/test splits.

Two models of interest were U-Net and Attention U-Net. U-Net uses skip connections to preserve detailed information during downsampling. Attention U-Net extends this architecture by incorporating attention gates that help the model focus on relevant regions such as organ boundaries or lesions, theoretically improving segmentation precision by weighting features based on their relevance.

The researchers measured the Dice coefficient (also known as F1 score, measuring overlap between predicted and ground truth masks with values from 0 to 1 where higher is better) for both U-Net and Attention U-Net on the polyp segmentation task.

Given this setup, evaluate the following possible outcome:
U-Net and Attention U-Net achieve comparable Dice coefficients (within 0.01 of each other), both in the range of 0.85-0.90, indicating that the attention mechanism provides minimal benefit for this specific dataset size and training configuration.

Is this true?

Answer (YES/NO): NO